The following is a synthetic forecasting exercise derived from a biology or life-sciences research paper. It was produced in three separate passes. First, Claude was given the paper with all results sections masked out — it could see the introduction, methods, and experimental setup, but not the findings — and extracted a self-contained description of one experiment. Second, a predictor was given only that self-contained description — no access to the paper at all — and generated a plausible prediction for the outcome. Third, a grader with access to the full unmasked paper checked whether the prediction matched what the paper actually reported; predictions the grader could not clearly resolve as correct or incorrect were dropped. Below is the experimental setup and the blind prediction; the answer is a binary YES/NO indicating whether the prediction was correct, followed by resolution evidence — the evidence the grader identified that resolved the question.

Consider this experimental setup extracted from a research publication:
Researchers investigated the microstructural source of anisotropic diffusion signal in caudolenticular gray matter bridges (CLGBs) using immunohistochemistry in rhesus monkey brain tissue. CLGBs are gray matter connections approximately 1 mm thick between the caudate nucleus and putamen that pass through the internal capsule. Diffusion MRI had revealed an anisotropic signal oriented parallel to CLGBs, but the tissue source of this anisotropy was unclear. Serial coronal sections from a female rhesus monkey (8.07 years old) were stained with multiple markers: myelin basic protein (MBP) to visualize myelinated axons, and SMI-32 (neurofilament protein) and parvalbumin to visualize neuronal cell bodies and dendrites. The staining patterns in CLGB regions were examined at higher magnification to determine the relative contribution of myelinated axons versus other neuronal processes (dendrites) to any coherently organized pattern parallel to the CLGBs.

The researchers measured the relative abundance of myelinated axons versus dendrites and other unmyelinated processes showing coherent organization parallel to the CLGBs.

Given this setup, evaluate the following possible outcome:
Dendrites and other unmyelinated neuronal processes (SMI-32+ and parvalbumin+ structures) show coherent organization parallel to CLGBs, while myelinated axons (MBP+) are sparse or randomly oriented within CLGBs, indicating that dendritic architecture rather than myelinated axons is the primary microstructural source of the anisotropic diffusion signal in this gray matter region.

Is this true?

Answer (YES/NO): NO